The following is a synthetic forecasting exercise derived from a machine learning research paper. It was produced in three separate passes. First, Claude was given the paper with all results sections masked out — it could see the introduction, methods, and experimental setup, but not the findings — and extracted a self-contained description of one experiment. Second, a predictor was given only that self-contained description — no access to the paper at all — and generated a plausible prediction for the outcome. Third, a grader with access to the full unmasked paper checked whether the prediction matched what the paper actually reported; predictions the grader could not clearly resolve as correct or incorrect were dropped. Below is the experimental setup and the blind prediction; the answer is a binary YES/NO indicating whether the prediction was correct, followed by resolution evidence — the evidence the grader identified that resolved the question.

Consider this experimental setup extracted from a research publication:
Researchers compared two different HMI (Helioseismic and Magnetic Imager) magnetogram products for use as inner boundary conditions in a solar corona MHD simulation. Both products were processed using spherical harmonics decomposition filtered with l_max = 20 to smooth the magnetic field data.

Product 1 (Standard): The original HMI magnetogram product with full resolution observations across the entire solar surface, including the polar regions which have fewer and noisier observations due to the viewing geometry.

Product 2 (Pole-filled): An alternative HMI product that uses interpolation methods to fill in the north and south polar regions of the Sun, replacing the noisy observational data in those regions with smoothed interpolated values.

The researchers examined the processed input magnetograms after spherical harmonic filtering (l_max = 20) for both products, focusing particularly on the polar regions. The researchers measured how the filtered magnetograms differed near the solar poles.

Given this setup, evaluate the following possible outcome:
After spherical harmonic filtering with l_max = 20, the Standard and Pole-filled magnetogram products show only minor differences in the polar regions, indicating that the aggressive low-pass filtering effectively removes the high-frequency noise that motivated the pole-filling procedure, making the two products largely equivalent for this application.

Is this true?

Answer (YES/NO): NO